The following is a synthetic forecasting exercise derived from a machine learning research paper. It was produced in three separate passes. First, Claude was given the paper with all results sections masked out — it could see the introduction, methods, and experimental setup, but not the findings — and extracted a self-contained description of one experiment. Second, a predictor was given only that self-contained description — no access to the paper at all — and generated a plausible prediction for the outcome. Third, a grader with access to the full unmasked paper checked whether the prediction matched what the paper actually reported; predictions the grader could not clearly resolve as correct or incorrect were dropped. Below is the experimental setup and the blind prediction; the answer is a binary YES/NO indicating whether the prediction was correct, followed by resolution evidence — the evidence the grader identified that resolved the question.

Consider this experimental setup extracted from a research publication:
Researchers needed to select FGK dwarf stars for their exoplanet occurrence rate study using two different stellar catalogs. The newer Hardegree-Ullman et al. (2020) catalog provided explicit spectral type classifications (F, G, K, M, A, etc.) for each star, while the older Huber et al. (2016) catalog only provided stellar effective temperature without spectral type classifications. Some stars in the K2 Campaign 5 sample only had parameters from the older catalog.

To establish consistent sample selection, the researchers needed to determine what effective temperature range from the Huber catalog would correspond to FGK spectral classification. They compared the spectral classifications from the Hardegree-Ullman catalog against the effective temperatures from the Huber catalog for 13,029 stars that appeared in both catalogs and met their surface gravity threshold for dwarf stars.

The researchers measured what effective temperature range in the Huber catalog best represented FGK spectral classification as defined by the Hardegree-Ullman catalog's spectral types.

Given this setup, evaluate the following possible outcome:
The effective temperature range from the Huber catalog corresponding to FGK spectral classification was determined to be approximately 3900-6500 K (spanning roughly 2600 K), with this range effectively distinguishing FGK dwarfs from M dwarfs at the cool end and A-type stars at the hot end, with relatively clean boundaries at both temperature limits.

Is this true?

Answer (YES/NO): NO